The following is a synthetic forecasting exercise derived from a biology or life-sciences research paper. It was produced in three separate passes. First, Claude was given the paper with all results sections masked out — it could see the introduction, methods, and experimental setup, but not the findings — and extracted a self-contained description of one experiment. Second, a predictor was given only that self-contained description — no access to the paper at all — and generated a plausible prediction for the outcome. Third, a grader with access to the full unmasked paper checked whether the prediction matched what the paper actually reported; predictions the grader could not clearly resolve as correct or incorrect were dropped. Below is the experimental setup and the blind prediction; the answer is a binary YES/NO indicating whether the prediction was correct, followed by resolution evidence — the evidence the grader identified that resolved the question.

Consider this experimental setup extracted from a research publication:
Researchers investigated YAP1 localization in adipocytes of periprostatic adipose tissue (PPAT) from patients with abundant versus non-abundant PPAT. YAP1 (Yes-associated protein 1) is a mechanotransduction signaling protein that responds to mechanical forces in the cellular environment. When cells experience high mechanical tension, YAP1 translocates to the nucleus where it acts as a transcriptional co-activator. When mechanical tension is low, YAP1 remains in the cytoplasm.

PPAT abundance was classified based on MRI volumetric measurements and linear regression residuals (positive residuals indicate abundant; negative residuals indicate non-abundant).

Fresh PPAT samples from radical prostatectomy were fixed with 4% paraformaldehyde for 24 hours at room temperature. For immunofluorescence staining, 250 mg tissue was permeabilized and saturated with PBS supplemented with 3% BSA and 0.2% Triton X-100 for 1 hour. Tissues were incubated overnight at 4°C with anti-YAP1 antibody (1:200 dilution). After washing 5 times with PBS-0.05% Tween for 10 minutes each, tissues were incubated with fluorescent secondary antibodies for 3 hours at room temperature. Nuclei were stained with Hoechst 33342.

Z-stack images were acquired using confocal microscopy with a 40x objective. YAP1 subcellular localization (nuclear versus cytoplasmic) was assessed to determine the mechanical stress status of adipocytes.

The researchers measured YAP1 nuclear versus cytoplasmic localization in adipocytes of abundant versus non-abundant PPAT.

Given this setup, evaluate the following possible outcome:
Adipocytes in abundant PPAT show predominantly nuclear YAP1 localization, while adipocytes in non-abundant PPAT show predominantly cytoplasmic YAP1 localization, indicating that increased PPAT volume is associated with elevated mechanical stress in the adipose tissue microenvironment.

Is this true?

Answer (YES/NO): NO